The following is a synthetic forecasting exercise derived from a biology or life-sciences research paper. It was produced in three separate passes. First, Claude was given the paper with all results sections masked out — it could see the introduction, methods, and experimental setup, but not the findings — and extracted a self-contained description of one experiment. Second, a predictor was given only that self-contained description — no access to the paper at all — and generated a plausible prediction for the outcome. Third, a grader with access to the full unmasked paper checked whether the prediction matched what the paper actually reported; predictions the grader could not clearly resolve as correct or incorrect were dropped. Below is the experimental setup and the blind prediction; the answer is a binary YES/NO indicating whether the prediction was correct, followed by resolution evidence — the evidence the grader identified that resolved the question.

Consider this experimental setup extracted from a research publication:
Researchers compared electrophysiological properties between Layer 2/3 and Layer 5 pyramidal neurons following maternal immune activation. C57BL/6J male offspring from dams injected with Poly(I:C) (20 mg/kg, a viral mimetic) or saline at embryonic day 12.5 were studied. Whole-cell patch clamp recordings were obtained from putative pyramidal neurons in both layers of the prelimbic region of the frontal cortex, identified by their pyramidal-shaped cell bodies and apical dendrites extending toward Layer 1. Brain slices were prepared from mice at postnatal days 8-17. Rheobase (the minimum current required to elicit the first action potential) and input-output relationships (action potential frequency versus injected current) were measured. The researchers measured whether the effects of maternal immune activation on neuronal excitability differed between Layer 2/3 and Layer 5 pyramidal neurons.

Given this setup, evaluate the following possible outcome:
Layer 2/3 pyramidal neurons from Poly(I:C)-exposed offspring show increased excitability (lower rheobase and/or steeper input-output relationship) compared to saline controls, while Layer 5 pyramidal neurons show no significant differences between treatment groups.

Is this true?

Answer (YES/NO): NO